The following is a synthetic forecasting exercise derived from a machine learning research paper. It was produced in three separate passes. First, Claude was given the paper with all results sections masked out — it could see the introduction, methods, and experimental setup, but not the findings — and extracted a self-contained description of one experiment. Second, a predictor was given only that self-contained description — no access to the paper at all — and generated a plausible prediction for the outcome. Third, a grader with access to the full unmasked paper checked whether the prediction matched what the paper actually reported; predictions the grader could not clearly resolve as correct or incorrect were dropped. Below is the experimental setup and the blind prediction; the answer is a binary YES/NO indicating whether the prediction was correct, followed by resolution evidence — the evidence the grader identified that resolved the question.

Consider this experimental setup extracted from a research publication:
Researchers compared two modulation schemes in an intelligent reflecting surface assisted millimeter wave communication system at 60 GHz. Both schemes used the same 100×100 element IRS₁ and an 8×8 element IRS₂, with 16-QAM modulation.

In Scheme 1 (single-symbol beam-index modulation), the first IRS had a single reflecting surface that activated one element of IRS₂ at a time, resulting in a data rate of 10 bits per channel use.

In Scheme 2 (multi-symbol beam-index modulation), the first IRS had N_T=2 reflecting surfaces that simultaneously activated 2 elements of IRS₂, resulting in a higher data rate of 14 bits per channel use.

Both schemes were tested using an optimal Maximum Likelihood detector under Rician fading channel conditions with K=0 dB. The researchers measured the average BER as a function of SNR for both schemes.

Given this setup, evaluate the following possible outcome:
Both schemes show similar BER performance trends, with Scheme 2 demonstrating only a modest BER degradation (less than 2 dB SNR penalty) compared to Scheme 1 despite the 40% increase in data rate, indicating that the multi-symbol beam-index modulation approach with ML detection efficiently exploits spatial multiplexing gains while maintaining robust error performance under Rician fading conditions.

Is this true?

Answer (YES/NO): NO